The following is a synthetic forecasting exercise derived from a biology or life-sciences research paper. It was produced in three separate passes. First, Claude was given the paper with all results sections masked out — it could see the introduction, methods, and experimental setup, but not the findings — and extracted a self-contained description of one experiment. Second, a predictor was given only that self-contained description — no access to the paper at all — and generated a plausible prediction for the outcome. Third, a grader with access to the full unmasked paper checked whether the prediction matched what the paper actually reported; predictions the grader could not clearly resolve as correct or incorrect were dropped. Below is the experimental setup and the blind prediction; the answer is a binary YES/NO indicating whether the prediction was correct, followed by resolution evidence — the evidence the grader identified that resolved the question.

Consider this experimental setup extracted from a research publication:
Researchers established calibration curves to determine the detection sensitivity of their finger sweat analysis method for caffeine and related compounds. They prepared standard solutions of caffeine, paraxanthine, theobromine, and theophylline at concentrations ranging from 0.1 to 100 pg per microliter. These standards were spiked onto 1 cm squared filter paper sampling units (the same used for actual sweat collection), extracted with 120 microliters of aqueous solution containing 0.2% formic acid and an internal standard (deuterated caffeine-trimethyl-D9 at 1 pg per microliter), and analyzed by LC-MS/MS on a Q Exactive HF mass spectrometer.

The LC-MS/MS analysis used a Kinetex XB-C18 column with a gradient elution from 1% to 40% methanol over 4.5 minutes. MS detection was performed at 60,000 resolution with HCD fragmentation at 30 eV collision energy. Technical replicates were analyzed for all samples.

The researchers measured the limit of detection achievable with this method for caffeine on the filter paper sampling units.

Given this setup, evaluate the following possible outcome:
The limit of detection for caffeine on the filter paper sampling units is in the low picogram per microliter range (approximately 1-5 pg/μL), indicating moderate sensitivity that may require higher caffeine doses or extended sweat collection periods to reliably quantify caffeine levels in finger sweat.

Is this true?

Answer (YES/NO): NO